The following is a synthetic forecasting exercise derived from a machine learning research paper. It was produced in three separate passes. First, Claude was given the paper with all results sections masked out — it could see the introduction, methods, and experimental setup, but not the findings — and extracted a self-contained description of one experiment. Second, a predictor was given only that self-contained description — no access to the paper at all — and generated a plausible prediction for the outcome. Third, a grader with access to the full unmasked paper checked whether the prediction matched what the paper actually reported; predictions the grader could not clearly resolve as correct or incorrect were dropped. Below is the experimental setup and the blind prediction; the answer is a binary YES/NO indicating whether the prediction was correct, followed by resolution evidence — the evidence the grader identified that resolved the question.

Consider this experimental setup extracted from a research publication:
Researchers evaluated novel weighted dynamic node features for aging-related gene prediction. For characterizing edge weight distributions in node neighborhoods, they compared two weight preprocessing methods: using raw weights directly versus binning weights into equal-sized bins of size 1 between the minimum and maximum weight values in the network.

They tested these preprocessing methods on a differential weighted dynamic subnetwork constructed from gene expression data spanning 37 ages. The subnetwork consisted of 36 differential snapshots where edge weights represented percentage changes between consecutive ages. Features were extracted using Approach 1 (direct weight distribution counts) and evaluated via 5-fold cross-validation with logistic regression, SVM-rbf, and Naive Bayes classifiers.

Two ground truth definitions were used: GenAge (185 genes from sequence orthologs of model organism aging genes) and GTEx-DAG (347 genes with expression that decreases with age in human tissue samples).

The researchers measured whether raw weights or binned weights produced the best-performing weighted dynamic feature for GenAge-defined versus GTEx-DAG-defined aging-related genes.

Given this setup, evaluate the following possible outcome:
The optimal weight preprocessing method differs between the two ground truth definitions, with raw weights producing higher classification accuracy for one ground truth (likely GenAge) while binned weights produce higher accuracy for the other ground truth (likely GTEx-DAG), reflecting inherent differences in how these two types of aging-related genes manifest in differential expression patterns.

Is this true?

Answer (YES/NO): YES